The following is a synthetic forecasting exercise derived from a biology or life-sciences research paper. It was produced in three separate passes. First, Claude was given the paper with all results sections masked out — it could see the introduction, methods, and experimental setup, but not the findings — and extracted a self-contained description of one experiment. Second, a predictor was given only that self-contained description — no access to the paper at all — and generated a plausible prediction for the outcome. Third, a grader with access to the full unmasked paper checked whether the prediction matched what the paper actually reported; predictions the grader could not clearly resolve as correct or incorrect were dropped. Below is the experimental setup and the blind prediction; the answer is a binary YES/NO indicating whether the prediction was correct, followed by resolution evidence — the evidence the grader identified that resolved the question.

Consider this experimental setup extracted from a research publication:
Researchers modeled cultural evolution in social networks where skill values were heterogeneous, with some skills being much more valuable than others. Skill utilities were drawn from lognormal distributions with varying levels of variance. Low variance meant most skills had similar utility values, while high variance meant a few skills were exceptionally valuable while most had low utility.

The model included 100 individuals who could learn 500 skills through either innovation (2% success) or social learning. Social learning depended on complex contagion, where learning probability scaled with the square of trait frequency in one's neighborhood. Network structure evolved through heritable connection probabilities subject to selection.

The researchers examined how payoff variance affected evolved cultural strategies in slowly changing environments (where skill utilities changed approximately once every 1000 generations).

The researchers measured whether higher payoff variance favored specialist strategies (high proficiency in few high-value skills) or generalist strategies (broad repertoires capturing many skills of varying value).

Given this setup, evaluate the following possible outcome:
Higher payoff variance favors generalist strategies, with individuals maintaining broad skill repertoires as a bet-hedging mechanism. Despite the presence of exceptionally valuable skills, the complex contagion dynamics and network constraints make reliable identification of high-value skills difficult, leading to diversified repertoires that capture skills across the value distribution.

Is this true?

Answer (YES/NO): NO